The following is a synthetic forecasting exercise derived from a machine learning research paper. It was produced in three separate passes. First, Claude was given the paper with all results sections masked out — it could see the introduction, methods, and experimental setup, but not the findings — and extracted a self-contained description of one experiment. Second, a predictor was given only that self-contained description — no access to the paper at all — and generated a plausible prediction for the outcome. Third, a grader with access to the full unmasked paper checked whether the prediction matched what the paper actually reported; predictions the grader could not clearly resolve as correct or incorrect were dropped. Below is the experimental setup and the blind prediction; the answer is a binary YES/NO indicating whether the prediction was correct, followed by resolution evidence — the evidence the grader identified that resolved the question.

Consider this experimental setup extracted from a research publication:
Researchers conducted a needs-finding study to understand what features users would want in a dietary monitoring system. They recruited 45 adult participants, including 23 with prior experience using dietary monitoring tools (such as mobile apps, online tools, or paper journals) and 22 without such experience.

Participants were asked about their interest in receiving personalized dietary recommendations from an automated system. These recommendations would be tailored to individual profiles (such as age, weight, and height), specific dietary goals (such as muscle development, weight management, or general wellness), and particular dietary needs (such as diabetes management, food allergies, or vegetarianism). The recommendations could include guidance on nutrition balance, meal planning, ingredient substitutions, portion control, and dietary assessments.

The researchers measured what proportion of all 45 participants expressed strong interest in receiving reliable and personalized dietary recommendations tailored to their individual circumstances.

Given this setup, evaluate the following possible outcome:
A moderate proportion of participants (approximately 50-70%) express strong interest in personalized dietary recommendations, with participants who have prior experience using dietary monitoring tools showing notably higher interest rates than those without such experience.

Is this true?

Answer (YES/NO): NO